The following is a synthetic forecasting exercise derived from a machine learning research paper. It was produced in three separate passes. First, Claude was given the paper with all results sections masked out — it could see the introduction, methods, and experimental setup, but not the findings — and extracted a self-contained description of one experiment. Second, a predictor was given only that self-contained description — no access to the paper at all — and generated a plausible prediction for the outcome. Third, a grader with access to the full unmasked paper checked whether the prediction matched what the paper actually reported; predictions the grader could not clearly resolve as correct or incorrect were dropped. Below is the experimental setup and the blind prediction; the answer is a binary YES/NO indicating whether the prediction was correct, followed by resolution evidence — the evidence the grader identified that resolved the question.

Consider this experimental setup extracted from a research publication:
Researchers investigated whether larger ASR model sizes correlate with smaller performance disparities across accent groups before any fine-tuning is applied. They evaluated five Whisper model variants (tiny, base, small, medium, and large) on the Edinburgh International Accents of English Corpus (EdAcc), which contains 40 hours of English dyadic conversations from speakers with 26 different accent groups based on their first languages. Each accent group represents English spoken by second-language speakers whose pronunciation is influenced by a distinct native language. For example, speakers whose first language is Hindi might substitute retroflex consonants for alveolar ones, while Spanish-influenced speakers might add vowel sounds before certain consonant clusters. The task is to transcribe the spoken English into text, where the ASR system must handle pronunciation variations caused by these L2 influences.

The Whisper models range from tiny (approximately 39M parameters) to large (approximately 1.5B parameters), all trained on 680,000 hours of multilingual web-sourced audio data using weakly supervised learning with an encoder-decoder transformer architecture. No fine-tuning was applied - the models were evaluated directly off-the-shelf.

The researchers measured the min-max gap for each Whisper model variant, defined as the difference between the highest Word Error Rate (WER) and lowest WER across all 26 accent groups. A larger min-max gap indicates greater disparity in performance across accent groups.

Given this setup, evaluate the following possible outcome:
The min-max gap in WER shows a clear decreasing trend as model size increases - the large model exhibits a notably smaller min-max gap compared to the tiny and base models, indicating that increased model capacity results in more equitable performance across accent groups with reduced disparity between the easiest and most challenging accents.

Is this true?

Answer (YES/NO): NO